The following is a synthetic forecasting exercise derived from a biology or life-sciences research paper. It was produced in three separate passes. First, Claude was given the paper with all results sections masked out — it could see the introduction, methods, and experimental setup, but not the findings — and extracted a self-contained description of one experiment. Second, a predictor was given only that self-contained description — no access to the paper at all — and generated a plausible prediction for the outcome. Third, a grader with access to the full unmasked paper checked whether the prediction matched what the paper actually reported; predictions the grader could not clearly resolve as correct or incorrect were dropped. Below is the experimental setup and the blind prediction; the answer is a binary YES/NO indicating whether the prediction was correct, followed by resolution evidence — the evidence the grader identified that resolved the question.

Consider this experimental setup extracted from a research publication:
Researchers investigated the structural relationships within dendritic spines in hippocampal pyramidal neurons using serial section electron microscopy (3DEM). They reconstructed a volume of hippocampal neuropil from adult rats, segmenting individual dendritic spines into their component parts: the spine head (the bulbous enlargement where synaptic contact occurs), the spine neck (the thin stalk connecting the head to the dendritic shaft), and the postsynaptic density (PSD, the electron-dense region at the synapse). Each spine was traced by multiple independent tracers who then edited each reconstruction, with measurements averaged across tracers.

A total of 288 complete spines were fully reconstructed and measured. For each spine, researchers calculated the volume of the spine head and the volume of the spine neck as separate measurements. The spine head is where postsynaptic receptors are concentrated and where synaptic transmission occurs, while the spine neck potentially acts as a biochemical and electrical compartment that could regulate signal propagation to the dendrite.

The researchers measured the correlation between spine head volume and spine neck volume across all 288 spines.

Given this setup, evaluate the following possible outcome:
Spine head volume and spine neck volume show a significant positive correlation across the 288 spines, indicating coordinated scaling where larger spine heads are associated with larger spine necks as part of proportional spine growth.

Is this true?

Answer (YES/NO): NO